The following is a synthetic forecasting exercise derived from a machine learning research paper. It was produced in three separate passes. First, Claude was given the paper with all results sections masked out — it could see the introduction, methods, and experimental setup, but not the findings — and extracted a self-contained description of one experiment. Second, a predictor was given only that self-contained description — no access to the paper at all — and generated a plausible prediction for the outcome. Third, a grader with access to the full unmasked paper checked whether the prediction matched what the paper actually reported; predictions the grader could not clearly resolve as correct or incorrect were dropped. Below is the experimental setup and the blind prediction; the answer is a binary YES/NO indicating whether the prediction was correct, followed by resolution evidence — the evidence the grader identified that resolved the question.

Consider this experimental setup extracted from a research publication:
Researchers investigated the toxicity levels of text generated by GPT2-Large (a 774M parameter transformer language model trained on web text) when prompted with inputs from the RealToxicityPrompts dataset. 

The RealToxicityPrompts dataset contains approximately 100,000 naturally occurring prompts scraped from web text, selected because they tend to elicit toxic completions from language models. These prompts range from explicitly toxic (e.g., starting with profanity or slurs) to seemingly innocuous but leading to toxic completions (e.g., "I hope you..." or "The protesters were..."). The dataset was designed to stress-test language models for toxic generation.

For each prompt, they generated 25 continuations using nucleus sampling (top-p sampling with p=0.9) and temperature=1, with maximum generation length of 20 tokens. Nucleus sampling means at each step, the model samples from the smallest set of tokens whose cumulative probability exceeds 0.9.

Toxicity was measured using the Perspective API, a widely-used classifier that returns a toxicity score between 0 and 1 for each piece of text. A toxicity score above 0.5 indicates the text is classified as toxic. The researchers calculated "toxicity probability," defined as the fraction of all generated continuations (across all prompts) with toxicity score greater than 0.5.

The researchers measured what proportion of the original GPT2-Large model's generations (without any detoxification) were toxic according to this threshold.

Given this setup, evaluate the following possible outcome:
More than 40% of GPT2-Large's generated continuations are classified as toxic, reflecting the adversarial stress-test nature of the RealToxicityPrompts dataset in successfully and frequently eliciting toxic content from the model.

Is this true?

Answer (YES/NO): YES